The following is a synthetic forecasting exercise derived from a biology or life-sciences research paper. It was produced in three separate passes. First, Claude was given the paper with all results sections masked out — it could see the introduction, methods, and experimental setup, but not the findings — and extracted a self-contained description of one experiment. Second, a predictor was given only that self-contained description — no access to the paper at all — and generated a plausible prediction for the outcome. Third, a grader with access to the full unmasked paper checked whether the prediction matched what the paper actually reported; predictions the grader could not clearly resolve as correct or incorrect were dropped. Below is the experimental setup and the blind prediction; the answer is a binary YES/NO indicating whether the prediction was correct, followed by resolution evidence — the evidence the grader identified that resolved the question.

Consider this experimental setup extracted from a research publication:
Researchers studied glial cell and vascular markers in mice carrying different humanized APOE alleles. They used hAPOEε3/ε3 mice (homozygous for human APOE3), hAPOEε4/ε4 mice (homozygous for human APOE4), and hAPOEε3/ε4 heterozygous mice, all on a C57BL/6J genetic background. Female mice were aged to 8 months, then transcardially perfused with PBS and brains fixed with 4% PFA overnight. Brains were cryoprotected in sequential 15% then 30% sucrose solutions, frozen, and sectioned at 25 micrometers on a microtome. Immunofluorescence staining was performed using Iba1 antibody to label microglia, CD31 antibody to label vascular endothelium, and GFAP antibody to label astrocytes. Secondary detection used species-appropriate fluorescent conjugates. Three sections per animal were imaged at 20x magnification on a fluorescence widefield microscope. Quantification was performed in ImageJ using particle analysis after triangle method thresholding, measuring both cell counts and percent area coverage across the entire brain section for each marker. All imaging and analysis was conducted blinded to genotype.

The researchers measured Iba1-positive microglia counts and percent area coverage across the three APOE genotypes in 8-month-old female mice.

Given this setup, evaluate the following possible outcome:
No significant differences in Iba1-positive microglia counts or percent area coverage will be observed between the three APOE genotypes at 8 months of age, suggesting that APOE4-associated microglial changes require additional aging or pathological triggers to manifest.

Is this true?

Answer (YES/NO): NO